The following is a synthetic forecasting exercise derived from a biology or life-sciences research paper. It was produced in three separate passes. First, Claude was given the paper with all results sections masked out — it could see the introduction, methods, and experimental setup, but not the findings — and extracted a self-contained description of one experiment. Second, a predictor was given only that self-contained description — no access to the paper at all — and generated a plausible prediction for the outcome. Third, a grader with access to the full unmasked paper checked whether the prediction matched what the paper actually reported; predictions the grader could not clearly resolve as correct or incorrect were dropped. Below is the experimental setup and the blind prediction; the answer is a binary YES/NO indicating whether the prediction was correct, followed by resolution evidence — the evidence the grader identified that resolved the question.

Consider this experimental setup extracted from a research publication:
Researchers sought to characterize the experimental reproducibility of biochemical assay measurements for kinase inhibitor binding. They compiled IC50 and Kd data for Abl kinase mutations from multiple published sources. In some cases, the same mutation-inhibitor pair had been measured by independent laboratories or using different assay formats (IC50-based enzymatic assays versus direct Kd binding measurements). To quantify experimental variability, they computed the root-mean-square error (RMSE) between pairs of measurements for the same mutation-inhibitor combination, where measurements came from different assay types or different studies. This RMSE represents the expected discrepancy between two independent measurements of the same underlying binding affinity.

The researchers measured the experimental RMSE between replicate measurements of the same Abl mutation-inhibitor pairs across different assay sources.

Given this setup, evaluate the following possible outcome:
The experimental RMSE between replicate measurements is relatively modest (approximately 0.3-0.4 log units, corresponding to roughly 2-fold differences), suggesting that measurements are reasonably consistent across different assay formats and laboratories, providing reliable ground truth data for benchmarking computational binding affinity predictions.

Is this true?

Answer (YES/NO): NO